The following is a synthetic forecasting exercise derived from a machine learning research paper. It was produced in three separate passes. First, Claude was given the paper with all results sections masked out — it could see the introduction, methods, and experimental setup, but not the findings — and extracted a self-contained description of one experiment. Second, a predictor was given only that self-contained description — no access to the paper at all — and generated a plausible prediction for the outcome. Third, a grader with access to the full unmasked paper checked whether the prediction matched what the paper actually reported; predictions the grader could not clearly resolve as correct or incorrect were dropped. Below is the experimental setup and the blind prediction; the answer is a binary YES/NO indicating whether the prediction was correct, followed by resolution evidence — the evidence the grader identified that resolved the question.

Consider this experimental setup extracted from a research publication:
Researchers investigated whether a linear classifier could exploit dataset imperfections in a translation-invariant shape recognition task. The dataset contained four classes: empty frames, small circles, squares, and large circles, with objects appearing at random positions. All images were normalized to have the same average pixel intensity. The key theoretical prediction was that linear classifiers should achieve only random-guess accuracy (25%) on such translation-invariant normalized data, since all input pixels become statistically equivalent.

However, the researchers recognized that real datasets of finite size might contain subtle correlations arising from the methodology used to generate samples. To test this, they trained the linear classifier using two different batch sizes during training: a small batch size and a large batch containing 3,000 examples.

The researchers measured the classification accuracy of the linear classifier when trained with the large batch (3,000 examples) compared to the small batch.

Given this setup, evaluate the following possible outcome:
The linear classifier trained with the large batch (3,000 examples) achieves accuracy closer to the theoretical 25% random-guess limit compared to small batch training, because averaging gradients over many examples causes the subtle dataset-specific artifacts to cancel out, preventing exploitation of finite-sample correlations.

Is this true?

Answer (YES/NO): NO